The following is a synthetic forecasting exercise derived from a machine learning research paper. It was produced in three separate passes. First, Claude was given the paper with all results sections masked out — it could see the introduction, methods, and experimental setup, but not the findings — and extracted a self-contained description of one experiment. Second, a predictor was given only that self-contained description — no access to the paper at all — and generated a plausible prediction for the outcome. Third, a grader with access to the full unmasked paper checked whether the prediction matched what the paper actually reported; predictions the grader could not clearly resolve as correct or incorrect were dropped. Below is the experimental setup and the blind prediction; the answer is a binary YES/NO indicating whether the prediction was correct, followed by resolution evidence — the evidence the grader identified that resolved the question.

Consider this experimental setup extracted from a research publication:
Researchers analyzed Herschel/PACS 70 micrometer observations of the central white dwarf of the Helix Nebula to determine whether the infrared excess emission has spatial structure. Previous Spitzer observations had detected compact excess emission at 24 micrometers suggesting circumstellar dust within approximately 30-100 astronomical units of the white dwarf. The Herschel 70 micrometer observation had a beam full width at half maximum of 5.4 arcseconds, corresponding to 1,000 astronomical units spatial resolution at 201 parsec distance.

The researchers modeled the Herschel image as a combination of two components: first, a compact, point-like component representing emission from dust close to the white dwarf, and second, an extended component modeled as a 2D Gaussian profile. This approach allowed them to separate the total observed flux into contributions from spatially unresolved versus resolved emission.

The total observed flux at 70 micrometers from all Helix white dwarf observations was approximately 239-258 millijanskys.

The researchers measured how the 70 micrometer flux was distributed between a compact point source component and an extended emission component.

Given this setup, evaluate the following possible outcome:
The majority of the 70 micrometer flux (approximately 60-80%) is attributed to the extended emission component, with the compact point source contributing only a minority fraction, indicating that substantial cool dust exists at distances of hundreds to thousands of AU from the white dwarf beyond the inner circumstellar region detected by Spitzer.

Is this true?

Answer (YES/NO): NO